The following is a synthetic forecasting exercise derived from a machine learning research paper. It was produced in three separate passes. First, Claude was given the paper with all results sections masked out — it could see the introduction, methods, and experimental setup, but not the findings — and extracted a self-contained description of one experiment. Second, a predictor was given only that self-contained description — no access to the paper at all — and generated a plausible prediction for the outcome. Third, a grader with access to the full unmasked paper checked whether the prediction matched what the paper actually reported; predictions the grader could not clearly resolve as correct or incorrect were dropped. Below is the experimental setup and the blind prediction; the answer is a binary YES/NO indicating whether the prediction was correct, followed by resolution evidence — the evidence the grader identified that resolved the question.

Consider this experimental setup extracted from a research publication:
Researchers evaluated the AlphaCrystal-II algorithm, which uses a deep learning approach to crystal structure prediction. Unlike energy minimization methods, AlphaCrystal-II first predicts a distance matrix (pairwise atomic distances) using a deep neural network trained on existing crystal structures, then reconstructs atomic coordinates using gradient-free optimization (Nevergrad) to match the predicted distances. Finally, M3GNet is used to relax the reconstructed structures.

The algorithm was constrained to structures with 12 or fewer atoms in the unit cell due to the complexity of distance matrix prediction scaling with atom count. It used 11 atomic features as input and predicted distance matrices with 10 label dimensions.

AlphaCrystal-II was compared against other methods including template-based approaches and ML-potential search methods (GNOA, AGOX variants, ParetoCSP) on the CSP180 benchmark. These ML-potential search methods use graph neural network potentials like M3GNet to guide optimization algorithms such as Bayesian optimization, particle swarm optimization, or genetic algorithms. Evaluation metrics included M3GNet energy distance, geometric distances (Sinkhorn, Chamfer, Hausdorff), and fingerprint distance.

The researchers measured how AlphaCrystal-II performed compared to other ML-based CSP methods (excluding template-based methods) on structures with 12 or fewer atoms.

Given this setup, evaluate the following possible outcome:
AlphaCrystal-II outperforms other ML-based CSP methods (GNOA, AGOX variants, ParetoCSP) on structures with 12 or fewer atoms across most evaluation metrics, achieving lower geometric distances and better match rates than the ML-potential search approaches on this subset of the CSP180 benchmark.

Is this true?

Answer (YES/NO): NO